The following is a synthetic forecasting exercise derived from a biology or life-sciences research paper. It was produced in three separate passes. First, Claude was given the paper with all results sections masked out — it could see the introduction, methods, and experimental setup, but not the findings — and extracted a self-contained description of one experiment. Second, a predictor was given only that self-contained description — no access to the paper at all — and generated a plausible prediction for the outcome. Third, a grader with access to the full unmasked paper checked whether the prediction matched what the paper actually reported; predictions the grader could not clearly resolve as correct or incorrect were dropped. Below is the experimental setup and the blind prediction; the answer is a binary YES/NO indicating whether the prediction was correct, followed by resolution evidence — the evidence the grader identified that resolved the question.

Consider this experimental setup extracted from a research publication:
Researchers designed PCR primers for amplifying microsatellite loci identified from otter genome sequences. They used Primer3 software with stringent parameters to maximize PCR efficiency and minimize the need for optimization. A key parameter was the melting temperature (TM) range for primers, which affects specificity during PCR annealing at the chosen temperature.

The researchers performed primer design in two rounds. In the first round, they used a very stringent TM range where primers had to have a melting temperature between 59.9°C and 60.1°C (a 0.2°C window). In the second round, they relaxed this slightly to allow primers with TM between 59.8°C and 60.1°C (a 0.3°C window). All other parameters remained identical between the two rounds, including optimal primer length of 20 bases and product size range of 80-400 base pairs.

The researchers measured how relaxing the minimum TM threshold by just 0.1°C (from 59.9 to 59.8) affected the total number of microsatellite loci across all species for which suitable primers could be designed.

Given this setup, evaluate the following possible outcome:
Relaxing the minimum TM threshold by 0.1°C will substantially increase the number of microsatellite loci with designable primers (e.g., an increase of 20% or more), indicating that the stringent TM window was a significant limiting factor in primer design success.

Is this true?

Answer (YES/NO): YES